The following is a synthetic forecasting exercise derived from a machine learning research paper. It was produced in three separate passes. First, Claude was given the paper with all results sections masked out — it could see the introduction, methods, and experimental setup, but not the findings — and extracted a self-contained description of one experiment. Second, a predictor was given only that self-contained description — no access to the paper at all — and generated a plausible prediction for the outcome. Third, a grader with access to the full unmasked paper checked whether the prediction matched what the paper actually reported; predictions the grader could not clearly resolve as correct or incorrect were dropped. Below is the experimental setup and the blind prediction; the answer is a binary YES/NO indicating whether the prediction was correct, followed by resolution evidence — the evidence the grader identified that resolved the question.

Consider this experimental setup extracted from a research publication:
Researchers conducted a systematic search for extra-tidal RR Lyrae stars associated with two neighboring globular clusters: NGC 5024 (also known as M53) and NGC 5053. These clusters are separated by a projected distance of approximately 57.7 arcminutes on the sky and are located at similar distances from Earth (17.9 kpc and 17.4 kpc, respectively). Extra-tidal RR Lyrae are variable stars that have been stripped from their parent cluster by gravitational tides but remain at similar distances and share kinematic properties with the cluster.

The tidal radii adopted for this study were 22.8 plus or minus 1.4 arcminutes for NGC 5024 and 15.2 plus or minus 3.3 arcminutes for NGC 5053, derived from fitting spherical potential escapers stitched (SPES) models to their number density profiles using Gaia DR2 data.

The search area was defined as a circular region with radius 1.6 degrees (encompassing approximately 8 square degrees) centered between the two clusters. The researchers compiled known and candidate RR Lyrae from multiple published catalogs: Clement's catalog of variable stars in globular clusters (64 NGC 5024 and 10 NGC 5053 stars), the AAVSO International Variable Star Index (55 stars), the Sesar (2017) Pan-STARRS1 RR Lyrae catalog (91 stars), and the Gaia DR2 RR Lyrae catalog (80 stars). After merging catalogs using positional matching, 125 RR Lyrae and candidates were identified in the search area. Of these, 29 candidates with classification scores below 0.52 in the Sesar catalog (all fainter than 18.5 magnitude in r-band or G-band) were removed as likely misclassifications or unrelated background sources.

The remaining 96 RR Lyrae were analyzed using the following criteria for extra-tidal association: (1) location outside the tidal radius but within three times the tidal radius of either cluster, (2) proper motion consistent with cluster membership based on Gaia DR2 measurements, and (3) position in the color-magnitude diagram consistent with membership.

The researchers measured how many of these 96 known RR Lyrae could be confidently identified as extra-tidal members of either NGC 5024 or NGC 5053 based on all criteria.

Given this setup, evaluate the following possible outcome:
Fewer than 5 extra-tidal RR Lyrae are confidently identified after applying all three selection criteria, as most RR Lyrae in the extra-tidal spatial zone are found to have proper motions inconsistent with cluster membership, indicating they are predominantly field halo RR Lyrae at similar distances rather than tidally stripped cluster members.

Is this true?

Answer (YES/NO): YES